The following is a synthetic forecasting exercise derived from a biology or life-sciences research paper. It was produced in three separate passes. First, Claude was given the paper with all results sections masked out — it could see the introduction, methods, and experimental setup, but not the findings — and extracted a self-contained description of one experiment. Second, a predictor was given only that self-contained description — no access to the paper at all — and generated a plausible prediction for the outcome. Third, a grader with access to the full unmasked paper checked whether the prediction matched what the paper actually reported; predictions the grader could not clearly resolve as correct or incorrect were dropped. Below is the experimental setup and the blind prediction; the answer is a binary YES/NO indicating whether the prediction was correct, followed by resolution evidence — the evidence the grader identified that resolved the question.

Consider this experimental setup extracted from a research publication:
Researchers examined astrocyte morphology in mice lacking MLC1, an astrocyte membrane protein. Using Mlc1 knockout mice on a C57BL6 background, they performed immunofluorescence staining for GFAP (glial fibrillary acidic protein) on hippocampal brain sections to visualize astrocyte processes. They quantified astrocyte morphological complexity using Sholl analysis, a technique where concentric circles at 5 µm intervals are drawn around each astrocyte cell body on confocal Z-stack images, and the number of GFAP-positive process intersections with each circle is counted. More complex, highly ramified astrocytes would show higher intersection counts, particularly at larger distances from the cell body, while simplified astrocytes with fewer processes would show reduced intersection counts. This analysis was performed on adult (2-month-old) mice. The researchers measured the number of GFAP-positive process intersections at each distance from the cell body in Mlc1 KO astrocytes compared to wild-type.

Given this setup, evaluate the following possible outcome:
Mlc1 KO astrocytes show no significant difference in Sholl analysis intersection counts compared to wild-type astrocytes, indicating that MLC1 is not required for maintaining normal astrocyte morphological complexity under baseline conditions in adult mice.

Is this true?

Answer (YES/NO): NO